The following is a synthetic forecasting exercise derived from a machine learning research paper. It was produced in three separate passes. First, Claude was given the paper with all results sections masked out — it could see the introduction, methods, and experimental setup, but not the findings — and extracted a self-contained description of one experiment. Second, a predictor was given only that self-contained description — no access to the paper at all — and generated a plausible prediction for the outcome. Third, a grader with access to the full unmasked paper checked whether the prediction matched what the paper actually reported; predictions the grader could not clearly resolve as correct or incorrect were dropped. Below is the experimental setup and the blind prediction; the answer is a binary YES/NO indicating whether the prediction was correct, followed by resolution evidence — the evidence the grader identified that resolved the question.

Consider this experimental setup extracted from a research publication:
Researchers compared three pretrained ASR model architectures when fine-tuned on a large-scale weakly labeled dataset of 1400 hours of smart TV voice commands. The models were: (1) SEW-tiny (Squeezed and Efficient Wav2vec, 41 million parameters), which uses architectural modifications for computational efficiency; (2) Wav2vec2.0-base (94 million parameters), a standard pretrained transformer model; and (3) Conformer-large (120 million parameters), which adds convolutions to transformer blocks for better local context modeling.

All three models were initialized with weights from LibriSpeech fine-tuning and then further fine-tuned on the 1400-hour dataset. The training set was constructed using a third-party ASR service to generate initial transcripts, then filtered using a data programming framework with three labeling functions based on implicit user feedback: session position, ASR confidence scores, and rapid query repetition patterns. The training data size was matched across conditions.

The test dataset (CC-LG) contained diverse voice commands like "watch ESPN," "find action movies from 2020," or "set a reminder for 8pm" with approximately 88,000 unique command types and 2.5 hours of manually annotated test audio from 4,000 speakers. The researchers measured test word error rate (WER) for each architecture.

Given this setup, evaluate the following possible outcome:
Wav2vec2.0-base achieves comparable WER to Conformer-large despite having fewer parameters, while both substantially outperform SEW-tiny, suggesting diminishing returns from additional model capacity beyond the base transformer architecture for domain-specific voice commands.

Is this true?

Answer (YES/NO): NO